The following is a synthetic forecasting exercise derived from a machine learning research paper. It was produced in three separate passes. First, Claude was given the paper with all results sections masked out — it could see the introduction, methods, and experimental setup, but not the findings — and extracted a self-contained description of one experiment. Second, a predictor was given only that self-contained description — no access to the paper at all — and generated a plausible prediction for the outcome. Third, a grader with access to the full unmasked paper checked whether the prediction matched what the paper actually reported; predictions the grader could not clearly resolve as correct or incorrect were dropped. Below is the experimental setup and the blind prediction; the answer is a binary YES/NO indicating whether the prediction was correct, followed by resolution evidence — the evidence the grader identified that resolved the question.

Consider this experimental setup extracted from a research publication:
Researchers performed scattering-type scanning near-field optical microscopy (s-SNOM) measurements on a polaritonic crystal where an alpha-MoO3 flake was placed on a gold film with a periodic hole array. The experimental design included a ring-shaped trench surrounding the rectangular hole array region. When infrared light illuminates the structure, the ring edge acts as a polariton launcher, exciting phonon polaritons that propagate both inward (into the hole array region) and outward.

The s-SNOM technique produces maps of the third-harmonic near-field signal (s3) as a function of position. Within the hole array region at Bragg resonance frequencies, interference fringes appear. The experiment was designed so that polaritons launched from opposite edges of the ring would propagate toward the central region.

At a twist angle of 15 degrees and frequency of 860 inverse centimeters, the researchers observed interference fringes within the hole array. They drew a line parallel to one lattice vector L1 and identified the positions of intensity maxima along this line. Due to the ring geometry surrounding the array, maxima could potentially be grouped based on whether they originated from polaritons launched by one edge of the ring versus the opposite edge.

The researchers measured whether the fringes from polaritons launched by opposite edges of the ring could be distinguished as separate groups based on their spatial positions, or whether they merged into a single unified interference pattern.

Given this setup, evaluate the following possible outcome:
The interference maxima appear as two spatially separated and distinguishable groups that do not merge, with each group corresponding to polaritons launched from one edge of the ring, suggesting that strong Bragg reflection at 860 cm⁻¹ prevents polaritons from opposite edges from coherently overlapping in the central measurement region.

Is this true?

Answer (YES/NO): YES